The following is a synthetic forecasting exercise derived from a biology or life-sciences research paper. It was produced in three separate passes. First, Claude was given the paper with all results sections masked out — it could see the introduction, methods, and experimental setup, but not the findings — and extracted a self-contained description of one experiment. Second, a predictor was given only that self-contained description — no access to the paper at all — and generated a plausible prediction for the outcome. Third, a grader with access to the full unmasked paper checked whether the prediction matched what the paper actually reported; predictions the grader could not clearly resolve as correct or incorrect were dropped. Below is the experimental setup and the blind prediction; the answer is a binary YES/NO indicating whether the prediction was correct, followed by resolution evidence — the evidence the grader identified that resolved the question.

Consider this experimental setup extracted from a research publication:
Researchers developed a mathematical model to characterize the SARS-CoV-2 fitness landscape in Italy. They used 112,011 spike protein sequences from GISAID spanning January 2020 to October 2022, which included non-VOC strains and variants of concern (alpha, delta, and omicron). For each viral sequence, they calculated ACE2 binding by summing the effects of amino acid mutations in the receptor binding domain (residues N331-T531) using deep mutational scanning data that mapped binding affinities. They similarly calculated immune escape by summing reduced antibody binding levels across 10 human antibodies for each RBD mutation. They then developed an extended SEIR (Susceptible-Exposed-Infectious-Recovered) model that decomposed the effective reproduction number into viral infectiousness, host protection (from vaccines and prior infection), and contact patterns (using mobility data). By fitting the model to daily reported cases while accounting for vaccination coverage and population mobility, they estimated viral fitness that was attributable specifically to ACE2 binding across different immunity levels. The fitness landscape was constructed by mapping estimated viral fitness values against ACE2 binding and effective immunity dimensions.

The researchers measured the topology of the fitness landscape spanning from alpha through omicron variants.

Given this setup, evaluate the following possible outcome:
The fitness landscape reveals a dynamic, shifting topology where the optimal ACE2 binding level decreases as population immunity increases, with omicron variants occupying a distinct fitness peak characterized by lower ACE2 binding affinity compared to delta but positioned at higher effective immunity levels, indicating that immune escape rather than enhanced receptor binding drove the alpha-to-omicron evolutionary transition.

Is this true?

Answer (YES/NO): NO